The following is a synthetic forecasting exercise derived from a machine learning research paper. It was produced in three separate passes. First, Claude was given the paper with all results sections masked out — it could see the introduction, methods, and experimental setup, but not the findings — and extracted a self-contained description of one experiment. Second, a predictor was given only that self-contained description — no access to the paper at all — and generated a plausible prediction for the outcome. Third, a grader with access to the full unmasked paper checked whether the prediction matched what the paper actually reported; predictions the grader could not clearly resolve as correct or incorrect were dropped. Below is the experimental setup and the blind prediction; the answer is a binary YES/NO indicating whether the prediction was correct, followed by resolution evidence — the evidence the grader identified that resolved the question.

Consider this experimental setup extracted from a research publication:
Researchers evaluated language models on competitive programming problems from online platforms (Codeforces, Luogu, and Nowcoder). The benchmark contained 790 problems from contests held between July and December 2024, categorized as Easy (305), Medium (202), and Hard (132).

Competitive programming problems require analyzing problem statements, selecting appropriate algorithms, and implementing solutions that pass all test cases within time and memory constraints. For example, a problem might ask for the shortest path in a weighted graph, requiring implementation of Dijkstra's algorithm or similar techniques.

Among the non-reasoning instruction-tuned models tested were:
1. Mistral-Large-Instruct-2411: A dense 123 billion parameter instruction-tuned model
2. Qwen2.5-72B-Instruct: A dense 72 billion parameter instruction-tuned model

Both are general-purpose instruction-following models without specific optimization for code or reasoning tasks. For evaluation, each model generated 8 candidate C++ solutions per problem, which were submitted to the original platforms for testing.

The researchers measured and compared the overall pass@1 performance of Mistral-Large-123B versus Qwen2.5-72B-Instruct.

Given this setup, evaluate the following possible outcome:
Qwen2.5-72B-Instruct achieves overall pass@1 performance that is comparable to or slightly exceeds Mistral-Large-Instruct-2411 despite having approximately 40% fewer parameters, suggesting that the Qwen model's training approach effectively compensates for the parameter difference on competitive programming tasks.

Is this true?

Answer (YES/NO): YES